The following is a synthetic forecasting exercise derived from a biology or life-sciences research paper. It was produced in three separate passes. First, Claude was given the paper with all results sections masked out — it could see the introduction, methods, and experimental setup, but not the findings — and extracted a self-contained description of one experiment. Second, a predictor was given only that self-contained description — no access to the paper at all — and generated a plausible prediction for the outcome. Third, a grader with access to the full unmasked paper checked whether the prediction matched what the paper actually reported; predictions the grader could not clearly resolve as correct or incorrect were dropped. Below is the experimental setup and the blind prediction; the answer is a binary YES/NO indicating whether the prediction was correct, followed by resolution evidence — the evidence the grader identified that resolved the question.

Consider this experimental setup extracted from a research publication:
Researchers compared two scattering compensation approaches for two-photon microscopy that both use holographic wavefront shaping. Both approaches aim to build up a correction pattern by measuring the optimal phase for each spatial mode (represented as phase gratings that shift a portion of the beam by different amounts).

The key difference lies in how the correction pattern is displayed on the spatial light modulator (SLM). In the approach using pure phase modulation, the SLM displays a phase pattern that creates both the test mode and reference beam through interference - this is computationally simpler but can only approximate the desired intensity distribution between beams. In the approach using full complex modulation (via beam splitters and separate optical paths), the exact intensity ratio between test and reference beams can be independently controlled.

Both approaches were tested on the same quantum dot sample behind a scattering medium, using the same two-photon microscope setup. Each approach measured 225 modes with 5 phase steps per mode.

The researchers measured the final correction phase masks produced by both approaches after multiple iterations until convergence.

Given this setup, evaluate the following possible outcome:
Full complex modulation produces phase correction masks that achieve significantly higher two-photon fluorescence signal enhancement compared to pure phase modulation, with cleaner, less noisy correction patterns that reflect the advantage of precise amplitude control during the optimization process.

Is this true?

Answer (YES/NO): NO